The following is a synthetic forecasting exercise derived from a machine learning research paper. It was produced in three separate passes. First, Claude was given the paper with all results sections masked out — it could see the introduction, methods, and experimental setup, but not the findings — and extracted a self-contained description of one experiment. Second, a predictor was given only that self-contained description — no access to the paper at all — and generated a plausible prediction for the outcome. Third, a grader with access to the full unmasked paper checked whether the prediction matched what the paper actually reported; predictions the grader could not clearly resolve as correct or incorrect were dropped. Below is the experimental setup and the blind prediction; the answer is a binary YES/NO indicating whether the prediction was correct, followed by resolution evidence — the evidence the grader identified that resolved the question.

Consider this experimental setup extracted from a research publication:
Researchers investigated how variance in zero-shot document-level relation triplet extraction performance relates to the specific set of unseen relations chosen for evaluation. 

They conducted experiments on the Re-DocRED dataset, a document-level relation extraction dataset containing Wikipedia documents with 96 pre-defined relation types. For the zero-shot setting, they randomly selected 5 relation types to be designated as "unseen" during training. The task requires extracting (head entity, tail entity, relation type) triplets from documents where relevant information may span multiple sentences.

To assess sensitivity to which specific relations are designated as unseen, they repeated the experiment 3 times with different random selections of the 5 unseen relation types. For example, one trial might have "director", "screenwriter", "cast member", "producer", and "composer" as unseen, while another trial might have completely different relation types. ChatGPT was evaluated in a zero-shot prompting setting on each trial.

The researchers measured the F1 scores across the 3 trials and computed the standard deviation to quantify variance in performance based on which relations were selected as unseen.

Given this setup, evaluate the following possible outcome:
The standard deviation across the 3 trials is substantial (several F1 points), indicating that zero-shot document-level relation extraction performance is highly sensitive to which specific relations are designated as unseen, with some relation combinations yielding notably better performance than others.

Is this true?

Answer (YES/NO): YES